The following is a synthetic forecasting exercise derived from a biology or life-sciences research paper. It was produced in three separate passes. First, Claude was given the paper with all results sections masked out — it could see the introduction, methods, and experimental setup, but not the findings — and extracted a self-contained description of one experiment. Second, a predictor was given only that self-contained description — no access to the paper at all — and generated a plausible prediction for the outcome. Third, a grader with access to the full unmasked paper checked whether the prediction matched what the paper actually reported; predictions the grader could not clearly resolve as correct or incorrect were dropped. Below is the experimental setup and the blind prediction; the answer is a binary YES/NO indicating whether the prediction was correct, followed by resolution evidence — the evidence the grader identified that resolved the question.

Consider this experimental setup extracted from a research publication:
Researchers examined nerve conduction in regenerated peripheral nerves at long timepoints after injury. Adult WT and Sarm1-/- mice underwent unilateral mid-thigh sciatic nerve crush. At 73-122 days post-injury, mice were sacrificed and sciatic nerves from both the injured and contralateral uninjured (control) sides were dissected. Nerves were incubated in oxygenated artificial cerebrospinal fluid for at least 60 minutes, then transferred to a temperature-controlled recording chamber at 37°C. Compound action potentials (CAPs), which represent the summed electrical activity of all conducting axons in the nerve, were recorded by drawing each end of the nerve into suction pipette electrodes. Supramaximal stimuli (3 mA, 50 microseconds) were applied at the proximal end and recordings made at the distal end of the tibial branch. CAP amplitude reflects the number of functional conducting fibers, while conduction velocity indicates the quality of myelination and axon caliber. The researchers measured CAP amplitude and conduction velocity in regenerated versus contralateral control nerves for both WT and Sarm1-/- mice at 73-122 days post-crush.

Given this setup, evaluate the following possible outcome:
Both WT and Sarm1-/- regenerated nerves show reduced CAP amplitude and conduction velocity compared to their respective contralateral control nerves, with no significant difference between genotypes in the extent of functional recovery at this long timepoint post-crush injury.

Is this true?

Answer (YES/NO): NO